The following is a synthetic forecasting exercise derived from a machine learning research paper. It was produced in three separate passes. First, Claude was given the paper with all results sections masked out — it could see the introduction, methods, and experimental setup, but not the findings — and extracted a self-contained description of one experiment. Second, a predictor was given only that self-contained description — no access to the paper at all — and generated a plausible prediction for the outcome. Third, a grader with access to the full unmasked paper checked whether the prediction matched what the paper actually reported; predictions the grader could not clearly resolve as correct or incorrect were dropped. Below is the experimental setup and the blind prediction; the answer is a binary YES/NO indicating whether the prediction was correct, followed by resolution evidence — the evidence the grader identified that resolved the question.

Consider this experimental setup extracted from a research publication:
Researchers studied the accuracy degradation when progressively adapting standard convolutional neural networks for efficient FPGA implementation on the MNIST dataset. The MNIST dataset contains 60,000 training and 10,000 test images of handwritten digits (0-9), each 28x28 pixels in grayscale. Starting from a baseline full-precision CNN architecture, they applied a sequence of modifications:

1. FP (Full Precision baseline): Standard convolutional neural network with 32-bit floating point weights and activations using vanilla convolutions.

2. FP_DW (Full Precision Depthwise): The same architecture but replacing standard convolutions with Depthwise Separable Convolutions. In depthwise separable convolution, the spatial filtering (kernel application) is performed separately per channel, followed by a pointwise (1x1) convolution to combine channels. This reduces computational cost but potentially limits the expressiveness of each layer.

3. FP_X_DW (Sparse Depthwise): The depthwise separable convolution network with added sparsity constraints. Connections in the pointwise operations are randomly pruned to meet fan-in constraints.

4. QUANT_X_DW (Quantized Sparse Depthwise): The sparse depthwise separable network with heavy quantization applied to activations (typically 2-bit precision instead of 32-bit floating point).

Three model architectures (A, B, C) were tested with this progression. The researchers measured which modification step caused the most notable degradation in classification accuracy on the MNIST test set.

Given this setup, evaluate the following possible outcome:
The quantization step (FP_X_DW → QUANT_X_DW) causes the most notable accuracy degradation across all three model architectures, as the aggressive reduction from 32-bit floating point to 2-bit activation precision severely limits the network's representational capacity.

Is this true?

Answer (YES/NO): NO